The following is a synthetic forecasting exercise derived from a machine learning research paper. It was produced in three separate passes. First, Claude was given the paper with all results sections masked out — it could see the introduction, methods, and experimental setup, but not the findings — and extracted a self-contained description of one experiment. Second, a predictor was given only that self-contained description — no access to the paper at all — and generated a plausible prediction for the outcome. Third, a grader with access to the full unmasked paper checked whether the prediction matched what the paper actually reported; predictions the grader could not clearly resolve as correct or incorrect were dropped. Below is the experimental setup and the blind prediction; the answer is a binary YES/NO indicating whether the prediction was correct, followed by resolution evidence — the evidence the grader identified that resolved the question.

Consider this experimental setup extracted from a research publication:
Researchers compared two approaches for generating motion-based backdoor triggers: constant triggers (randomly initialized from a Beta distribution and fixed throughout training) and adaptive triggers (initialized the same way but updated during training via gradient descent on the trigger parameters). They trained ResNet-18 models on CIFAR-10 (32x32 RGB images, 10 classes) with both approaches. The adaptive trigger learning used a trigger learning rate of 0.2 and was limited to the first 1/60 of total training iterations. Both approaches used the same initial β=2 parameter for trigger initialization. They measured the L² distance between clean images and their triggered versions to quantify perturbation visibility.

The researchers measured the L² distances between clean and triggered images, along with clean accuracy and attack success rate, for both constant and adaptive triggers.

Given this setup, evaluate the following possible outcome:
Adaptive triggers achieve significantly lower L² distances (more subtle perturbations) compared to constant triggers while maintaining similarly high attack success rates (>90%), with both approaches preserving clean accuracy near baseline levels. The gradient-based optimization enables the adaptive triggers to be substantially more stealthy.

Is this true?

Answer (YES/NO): YES